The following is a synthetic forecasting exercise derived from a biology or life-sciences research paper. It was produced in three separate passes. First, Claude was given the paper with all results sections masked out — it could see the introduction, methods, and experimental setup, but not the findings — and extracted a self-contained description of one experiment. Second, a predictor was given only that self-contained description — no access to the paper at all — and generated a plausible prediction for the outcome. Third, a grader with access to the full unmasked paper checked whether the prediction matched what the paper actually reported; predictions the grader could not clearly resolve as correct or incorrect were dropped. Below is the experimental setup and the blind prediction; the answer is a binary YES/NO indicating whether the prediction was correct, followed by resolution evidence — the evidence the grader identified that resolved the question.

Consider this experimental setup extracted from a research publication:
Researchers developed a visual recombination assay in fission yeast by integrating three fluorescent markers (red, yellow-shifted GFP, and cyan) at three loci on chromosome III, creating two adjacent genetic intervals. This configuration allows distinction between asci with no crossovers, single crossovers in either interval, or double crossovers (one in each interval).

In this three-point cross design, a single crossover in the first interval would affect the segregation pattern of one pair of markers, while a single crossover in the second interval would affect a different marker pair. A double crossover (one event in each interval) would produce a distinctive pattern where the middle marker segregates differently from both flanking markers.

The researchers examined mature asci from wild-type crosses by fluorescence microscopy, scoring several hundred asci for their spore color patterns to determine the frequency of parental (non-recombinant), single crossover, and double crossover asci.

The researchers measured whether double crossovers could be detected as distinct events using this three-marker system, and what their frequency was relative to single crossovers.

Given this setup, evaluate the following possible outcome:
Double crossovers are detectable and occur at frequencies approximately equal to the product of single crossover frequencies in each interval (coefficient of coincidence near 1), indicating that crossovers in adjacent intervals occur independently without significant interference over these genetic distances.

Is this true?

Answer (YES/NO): YES